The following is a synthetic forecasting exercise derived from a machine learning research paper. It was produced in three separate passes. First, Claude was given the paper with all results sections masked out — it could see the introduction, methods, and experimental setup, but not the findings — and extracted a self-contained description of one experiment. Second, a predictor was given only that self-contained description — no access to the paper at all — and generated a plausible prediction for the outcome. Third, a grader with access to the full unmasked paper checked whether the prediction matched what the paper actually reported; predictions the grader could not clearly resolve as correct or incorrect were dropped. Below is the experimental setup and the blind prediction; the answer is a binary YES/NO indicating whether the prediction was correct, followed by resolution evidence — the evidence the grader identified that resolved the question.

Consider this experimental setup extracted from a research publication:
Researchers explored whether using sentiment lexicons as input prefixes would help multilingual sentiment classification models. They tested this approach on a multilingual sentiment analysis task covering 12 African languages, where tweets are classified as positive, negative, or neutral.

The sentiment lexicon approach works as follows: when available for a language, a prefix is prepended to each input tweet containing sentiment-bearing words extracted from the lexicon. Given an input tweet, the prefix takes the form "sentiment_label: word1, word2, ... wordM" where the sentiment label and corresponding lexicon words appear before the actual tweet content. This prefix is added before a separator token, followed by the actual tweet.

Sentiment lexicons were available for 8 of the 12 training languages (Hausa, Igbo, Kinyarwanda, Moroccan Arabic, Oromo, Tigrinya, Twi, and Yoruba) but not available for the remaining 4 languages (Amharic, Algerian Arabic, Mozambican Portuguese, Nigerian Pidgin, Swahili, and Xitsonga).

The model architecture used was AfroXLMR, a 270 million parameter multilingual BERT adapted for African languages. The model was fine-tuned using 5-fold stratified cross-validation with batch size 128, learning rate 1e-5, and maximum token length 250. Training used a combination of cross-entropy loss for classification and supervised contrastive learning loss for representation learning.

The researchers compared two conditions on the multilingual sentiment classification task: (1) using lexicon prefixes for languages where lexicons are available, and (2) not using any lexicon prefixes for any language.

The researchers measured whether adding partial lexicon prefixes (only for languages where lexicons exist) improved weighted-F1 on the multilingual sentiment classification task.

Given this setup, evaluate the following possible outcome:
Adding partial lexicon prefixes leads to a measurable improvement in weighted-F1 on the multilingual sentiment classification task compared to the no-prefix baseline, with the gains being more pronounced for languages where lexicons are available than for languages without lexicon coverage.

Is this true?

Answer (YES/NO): NO